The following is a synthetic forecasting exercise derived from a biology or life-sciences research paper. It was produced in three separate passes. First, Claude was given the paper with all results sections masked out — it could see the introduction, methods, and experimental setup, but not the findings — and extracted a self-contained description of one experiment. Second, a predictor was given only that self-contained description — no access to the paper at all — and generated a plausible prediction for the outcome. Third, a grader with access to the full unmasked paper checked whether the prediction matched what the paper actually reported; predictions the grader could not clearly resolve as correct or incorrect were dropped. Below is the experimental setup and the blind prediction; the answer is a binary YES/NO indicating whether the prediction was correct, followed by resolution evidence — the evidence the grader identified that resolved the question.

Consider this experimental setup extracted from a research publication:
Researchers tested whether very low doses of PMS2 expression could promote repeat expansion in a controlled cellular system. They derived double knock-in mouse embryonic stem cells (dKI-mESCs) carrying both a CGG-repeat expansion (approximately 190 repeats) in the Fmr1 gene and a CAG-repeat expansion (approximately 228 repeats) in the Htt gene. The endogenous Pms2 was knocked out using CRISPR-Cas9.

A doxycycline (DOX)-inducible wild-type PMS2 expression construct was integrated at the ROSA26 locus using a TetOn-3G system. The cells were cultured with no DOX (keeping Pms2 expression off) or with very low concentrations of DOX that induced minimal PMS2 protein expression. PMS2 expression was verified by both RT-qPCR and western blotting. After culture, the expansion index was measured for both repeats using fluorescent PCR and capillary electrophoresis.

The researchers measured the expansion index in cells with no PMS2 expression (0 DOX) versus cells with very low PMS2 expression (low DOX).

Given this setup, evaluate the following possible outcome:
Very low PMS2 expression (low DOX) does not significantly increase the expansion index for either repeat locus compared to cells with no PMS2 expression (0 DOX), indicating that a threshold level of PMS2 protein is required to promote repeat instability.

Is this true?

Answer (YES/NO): NO